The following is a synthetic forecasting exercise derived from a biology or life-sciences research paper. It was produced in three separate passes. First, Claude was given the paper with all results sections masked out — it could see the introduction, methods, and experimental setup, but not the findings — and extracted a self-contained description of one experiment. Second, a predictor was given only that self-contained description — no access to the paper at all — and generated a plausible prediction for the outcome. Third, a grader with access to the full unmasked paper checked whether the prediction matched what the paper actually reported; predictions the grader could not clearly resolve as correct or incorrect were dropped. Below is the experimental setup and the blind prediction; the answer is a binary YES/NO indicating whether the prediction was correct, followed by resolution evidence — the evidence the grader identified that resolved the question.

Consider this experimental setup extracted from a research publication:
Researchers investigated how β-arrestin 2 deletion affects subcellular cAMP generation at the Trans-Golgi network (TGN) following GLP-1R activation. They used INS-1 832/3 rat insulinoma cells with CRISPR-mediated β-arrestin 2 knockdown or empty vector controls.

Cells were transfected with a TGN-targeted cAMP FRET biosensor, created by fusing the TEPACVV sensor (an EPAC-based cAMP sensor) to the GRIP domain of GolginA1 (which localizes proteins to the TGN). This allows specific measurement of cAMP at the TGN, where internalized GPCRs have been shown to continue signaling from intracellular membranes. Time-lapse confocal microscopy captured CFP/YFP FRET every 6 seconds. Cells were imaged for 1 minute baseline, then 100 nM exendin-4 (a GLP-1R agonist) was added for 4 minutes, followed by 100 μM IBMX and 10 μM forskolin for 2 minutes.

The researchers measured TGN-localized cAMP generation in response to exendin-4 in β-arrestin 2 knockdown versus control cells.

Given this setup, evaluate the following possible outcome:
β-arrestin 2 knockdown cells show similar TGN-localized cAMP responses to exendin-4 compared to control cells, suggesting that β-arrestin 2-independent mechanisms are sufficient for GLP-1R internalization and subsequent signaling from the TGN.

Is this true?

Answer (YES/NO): NO